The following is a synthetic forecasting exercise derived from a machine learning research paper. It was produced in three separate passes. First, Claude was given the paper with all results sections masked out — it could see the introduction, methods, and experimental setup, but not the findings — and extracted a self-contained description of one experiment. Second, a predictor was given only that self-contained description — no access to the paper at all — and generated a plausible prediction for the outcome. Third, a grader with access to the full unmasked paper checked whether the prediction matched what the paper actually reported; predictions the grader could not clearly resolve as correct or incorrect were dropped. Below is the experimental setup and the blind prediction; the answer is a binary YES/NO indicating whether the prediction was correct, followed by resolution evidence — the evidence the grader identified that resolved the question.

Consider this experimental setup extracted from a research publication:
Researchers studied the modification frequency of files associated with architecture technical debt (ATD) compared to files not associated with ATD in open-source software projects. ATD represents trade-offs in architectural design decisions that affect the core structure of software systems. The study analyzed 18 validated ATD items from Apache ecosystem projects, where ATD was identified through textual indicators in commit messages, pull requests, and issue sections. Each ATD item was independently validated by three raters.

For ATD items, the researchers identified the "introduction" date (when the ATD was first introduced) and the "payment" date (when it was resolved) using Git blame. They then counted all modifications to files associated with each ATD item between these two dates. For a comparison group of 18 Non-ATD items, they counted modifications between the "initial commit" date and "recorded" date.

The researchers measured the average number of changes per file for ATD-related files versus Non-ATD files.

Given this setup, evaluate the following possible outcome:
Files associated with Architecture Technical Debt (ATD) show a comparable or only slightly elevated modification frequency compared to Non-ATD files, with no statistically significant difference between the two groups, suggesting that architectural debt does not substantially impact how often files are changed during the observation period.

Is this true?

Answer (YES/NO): NO